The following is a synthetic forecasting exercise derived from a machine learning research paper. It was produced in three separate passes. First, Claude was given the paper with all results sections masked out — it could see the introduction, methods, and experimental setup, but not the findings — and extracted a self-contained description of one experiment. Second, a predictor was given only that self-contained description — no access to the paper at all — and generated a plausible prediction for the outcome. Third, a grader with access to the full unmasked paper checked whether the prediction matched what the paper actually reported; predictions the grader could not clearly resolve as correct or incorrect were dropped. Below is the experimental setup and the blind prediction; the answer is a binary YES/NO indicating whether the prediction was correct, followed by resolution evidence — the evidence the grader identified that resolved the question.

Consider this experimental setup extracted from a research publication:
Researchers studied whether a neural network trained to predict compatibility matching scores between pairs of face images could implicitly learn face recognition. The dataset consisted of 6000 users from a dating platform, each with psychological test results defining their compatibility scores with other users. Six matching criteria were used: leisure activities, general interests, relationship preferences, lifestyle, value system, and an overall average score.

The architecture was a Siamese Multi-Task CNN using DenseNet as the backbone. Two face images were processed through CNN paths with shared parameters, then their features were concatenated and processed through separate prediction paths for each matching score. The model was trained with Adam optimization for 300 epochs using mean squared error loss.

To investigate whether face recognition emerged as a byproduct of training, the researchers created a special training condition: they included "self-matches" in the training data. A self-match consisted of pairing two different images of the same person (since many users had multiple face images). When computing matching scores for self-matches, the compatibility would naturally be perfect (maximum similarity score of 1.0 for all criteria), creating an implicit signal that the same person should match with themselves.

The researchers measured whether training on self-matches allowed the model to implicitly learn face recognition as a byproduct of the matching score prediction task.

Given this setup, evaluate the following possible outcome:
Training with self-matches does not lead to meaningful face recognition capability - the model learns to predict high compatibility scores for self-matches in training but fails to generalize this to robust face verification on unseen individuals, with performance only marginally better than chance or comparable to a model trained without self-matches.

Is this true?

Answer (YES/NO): NO